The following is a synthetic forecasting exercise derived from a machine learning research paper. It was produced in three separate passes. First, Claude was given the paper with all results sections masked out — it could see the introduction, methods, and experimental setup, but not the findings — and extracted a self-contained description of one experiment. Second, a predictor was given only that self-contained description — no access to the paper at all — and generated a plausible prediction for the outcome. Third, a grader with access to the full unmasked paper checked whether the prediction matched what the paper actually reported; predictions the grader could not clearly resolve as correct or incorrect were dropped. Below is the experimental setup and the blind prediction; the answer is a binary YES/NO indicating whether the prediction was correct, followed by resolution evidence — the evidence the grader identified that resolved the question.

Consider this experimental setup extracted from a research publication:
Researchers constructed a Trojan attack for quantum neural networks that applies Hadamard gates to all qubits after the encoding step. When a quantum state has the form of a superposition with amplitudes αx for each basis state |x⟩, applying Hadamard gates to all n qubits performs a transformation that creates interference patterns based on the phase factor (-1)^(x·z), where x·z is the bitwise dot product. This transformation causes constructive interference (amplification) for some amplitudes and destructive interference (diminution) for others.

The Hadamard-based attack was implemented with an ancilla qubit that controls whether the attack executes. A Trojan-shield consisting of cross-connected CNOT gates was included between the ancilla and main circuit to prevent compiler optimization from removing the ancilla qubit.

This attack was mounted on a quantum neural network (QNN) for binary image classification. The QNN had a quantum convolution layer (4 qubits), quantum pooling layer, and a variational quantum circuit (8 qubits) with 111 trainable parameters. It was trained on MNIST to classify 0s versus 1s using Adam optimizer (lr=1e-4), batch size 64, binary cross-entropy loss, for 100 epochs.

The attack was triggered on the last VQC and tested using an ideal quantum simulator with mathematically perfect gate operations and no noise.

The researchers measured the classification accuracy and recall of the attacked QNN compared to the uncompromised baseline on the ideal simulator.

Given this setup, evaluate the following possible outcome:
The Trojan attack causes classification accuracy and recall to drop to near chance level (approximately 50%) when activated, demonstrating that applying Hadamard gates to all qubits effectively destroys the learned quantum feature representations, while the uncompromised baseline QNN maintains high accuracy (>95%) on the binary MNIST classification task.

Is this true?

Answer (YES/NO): NO